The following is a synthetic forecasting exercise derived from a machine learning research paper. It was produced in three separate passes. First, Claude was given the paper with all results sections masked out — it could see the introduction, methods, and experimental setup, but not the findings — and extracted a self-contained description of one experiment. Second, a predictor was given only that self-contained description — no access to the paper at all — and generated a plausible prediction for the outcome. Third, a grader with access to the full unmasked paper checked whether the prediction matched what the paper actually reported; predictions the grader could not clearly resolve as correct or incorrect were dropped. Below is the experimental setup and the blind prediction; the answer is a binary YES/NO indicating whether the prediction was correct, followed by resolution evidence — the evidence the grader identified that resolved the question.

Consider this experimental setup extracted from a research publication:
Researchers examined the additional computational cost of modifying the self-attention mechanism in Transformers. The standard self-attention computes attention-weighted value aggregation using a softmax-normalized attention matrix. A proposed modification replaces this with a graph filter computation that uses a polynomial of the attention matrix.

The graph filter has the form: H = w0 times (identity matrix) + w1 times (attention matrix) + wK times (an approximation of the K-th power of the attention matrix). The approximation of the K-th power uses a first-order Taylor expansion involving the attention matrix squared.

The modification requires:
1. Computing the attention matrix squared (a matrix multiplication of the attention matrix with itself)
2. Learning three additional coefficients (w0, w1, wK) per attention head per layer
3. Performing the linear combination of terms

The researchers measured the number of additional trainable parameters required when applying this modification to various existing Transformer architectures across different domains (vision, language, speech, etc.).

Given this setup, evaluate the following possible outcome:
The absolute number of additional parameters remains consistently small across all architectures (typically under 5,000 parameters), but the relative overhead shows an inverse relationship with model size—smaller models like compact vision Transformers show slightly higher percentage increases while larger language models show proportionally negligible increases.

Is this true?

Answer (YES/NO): NO